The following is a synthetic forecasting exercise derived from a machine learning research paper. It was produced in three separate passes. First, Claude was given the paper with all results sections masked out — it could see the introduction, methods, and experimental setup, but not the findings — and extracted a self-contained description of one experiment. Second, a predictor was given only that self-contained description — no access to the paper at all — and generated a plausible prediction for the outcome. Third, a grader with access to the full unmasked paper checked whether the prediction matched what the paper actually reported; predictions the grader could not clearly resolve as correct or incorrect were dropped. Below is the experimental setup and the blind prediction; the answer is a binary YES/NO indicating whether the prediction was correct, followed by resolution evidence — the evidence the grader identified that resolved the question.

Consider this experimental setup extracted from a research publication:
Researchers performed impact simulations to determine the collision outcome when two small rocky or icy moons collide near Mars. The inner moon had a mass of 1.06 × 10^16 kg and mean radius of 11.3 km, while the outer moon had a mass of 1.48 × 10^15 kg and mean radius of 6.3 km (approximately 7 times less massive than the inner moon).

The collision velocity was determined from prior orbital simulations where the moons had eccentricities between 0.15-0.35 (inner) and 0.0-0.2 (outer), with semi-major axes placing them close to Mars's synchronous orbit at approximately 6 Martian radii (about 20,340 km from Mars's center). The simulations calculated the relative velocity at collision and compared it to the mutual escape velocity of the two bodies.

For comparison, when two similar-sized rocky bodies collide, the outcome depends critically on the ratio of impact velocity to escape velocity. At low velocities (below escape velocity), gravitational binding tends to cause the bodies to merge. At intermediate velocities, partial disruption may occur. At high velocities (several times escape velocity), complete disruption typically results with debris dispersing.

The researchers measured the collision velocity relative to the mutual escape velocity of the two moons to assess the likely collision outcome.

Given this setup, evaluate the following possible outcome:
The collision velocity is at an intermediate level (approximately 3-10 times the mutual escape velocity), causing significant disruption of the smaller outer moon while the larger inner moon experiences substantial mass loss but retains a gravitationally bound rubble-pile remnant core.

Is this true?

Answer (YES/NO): NO